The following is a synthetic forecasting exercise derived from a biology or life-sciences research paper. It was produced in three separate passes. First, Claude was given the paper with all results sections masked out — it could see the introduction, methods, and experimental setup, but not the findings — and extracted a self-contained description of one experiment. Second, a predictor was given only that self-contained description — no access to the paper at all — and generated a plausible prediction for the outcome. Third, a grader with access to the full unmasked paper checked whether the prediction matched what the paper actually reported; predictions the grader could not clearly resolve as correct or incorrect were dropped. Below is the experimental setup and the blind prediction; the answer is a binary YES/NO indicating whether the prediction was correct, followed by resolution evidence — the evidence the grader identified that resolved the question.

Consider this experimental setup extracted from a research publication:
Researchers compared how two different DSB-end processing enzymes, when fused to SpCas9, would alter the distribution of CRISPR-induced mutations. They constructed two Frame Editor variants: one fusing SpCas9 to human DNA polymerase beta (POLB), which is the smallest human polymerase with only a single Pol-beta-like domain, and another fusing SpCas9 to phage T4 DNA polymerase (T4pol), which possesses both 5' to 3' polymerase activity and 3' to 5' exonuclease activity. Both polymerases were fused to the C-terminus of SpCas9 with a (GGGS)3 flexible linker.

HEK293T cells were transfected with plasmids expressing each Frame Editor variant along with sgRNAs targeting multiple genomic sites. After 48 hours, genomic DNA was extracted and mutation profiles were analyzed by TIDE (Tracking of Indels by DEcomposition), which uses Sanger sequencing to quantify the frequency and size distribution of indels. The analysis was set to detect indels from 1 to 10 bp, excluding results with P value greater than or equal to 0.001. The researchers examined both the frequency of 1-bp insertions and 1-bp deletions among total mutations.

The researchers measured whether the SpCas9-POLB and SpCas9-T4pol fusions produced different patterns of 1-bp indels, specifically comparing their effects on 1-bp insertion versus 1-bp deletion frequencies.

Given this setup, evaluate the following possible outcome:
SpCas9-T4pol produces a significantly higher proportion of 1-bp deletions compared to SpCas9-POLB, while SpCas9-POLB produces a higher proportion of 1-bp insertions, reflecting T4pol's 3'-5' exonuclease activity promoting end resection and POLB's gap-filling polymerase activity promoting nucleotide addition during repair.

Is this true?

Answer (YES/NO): NO